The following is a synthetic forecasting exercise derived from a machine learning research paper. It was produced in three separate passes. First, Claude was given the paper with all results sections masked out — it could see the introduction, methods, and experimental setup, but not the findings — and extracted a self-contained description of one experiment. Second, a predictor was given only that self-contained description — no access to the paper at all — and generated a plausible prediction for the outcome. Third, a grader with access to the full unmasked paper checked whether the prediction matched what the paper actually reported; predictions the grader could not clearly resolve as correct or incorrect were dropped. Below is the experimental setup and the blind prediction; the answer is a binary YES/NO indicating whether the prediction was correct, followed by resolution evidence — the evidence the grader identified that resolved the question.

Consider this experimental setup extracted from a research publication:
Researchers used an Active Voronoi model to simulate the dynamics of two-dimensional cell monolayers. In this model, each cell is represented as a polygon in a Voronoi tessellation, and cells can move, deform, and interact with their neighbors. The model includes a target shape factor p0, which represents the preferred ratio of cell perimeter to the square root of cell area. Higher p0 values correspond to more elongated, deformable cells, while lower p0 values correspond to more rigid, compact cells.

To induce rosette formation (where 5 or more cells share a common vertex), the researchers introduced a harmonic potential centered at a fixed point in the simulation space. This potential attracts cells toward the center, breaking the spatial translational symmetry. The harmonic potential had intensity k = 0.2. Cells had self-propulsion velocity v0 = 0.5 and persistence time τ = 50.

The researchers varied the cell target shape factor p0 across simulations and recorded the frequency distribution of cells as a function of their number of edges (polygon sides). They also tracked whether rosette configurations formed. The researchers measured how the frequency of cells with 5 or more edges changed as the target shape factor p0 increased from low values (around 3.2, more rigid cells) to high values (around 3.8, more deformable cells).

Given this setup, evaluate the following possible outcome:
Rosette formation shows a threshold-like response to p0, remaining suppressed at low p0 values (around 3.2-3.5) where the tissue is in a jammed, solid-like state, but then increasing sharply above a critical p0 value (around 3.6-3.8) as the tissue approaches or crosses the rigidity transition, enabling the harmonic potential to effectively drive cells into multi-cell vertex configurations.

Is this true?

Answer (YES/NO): NO